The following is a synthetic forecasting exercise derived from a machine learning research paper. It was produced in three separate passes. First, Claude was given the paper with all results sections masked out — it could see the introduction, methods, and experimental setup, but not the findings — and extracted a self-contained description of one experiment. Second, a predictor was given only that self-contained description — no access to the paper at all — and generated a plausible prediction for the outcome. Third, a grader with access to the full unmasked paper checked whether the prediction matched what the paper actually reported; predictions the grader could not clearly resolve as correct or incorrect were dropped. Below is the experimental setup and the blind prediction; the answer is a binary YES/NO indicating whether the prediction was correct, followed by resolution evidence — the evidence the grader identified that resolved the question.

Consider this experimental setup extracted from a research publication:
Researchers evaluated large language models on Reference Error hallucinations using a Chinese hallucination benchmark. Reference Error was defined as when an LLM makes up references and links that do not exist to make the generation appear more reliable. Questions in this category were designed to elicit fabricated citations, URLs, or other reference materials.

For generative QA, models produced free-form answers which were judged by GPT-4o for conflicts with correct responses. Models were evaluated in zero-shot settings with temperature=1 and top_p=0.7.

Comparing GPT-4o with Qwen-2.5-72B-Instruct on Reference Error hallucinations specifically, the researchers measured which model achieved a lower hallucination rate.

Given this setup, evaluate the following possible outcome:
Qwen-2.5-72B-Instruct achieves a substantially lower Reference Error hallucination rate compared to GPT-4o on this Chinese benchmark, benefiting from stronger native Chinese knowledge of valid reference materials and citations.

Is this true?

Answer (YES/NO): NO